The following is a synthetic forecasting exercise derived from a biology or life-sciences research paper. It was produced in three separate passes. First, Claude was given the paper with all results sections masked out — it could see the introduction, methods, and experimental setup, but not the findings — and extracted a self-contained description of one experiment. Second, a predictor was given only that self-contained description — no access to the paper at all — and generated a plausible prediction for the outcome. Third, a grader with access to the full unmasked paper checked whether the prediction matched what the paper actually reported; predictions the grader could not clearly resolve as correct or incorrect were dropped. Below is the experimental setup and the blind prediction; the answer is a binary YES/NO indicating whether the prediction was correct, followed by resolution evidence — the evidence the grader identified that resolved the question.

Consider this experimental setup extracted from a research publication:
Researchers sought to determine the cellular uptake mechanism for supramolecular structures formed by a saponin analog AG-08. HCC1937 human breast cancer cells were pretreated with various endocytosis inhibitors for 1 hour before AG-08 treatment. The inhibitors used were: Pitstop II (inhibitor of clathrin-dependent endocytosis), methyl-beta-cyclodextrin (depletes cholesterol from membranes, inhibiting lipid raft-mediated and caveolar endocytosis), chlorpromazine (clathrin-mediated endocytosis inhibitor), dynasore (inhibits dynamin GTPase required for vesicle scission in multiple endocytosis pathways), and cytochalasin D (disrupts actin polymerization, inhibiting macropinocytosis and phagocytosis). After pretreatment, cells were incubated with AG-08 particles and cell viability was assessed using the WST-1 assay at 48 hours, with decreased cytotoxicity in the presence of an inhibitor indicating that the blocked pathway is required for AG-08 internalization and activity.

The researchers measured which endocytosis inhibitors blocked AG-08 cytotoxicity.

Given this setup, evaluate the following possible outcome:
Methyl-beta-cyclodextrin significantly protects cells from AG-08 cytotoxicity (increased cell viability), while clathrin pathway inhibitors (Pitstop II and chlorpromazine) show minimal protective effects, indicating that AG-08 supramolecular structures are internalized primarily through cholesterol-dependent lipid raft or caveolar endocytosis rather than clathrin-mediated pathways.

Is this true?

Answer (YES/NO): NO